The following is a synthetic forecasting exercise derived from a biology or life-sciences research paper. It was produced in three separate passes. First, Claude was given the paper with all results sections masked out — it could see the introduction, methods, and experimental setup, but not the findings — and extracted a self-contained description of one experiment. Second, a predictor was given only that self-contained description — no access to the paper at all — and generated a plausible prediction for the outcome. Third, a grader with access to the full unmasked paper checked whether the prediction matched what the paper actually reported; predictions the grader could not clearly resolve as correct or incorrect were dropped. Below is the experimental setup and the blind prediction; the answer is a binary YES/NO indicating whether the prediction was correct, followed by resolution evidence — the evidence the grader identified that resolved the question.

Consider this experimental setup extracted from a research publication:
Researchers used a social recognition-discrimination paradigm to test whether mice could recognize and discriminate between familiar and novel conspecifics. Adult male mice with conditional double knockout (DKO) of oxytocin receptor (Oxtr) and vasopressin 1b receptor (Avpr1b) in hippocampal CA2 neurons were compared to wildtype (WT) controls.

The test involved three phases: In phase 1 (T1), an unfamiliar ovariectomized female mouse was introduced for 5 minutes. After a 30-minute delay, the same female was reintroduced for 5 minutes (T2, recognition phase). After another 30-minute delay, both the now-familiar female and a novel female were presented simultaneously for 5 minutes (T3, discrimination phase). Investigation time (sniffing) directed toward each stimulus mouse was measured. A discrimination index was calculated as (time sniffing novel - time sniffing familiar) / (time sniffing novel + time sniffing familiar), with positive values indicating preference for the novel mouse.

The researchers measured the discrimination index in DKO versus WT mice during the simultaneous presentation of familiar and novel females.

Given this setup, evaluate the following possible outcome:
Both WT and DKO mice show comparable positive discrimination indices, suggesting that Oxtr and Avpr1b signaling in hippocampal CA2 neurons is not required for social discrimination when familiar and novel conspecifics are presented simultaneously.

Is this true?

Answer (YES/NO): YES